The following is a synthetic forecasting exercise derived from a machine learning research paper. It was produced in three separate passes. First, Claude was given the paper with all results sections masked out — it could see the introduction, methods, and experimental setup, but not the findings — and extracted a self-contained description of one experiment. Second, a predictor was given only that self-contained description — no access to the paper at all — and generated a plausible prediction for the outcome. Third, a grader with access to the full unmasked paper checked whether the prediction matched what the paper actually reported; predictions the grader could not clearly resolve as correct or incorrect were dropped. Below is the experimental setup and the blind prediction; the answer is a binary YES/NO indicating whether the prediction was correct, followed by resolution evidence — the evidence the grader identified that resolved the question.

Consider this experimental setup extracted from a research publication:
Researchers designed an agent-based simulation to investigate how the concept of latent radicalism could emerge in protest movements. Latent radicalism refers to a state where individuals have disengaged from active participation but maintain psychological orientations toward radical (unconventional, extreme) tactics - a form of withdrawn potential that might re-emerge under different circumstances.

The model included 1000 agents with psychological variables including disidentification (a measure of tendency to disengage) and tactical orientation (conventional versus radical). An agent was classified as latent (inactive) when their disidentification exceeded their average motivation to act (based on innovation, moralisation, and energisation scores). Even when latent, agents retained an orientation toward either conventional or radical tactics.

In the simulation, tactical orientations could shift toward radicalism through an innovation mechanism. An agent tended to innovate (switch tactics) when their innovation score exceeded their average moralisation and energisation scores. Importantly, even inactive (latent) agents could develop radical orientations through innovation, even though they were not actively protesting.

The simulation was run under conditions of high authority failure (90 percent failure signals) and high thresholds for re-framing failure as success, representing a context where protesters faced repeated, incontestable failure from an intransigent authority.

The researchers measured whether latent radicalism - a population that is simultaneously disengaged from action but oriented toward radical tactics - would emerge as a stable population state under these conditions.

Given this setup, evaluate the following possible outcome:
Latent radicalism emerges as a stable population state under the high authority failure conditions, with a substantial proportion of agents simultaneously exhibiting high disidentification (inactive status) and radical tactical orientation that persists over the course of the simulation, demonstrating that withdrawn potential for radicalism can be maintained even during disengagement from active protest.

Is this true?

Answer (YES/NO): YES